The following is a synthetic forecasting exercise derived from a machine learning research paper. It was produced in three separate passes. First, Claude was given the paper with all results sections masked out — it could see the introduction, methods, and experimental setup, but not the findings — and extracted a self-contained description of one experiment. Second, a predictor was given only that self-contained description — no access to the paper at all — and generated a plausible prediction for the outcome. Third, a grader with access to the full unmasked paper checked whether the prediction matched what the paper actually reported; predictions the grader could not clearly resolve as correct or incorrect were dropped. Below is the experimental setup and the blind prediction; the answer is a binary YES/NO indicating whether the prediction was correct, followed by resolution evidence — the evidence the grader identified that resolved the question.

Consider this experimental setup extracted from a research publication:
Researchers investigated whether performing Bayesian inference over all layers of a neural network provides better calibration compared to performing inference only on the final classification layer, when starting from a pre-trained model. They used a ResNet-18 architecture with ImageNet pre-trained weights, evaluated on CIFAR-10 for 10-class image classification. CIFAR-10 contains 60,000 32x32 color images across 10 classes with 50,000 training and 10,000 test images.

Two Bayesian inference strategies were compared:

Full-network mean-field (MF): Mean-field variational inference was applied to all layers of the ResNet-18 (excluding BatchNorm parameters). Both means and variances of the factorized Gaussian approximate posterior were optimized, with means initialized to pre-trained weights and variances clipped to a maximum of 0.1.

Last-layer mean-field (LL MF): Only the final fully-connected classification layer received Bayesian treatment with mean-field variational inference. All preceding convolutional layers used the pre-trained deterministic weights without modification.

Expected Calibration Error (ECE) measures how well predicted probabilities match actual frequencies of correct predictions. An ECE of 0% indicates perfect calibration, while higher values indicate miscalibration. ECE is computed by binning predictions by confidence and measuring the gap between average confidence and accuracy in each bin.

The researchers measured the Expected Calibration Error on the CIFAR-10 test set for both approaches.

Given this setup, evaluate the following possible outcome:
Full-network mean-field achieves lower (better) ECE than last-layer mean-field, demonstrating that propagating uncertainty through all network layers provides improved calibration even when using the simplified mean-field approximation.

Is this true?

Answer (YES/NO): YES